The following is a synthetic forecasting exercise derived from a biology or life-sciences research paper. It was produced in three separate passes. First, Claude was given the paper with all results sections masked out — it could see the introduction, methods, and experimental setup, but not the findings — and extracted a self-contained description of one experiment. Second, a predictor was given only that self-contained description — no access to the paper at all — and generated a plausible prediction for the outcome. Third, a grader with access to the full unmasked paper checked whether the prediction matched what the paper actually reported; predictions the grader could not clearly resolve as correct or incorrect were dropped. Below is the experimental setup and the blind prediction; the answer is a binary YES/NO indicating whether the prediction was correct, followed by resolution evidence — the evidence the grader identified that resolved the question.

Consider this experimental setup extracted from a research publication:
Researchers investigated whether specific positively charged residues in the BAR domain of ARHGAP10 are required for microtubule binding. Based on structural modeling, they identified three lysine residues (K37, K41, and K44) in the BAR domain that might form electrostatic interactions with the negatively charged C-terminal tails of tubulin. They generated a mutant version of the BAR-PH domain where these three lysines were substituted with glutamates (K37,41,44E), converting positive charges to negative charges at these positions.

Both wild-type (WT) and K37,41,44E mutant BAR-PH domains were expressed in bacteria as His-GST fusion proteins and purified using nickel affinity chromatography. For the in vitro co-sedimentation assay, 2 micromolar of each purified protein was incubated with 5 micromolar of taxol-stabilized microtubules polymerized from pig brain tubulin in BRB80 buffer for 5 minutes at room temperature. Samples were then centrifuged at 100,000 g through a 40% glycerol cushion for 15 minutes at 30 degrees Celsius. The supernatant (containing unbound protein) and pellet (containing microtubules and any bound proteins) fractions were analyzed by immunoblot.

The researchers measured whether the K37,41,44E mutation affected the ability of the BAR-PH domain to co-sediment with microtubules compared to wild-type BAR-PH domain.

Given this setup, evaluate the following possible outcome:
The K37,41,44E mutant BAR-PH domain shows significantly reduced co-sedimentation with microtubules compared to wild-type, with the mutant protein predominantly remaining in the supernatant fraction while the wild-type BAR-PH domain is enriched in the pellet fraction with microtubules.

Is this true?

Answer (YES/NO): YES